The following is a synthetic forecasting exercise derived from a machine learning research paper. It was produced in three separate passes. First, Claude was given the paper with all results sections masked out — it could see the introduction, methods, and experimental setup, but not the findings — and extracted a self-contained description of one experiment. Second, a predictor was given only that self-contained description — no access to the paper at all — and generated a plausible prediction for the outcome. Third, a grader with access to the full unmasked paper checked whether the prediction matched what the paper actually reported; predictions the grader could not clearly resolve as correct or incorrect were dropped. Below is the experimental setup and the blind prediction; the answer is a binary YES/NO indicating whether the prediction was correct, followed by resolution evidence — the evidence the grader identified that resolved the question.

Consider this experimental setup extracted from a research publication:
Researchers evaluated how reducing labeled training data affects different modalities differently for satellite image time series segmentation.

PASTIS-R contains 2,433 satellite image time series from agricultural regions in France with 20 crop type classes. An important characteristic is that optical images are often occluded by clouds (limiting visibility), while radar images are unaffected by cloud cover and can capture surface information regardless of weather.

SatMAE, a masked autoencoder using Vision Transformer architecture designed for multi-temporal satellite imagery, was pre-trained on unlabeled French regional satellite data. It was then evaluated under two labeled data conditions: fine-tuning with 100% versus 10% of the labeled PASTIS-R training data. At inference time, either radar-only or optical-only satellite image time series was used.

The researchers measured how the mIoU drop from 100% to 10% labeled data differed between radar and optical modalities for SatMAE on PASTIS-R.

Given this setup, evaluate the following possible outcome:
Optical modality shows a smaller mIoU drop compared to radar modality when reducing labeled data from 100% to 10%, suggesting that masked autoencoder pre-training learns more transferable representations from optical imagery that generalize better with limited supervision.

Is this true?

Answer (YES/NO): YES